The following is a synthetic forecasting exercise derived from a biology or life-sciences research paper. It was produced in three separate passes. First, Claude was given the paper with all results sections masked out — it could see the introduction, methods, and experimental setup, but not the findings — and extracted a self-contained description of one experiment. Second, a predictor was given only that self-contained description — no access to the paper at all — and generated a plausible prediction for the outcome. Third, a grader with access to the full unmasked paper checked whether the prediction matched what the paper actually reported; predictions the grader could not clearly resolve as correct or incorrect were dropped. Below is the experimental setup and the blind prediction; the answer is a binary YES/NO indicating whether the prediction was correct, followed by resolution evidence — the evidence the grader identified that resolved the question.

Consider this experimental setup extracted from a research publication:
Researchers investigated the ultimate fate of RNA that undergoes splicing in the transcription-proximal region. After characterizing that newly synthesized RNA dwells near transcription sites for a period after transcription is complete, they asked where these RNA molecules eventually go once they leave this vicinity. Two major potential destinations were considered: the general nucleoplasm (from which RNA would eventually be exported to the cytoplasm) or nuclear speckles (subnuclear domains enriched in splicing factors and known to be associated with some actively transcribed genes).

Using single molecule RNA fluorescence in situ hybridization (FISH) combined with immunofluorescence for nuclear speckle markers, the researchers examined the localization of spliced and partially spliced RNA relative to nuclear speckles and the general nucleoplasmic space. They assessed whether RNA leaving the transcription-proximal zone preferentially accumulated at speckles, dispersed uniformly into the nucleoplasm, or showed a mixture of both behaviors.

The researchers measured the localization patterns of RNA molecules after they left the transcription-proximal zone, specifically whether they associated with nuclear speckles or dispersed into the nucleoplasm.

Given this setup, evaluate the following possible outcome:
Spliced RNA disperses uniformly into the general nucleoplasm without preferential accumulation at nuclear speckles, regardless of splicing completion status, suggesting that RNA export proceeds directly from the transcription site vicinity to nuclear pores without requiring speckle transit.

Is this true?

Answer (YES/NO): NO